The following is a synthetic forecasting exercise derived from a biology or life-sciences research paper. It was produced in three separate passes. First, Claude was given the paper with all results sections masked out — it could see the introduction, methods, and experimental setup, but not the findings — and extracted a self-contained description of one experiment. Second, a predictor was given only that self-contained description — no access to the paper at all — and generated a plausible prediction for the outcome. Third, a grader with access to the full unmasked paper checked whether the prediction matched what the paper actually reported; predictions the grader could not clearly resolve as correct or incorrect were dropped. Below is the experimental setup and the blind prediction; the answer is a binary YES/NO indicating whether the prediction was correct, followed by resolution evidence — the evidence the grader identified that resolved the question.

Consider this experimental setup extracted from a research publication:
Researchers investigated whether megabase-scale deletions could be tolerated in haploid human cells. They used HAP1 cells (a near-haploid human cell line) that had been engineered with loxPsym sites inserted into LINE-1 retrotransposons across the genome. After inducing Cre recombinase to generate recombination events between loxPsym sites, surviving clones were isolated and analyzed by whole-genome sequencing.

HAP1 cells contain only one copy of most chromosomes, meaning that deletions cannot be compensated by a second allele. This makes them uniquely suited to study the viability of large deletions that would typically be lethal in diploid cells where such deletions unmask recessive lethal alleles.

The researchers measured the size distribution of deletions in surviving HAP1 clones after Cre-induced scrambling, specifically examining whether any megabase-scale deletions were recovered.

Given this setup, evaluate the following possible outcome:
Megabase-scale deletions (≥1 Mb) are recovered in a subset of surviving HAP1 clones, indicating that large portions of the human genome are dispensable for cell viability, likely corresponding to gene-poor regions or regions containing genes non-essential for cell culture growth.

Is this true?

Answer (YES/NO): YES